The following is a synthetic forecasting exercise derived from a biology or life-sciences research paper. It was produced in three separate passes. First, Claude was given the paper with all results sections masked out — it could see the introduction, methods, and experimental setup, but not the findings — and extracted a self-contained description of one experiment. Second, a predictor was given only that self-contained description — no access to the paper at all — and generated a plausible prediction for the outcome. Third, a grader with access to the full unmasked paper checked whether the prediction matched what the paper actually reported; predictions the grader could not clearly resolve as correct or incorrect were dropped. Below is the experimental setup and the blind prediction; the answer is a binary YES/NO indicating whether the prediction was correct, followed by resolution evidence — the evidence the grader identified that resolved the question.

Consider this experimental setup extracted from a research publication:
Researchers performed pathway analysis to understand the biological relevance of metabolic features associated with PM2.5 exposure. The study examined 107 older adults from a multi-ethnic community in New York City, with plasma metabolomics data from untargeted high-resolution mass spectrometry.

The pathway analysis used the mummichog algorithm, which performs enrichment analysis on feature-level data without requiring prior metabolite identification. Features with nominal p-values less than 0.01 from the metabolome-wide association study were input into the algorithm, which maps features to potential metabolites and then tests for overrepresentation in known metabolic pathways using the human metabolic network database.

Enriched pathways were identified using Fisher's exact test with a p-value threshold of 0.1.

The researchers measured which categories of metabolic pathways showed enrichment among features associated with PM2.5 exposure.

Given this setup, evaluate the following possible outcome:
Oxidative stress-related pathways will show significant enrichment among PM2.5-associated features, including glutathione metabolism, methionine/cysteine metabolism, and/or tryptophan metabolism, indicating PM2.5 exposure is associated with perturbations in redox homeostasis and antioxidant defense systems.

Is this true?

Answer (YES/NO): YES